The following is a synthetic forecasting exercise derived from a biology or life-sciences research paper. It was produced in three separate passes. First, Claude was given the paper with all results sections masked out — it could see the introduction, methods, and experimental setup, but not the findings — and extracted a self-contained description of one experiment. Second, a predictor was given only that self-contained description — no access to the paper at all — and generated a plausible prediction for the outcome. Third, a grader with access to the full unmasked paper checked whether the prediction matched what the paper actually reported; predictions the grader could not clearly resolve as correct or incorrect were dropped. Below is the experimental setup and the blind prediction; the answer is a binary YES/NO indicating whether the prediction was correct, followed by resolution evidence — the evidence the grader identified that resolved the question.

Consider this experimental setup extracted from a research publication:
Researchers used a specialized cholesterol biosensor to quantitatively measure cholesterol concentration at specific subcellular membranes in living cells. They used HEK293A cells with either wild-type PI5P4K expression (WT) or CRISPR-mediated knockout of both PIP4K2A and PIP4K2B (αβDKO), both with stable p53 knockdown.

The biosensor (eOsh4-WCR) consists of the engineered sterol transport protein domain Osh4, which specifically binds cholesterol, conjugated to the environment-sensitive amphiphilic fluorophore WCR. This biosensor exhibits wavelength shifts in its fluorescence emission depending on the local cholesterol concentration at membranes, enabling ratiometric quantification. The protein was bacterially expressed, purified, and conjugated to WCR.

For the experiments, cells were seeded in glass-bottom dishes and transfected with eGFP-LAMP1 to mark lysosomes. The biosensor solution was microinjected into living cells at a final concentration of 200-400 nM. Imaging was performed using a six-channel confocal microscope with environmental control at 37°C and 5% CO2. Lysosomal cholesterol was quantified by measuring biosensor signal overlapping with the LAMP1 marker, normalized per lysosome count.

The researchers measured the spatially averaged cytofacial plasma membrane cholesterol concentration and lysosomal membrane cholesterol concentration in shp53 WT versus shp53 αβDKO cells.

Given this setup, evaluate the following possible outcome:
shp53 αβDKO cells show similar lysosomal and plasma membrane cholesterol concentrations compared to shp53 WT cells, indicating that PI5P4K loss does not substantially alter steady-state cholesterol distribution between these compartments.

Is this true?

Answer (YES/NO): NO